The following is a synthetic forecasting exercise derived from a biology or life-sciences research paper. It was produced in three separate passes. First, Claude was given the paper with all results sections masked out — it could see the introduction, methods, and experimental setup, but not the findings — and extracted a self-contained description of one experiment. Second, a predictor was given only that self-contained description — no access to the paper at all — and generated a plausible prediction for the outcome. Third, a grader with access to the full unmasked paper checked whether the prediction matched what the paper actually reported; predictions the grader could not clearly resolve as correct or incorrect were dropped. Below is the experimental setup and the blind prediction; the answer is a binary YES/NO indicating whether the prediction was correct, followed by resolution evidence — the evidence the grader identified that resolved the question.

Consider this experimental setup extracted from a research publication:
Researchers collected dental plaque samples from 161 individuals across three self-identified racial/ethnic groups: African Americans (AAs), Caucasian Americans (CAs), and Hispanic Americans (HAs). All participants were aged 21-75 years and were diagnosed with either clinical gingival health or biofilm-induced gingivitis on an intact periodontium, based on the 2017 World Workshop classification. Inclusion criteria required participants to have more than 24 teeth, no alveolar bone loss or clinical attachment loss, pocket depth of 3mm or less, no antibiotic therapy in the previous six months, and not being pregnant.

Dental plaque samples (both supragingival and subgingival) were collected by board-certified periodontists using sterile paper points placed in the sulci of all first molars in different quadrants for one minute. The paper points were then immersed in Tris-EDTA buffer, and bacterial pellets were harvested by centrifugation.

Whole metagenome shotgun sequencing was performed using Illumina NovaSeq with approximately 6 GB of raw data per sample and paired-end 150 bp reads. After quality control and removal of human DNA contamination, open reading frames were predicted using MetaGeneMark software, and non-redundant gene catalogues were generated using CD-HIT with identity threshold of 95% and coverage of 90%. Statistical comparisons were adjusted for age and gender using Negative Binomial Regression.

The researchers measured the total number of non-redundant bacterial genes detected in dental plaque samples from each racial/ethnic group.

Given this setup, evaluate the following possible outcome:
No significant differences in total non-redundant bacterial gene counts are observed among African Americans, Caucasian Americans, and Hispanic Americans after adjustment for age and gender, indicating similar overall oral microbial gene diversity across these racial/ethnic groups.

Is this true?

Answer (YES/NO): NO